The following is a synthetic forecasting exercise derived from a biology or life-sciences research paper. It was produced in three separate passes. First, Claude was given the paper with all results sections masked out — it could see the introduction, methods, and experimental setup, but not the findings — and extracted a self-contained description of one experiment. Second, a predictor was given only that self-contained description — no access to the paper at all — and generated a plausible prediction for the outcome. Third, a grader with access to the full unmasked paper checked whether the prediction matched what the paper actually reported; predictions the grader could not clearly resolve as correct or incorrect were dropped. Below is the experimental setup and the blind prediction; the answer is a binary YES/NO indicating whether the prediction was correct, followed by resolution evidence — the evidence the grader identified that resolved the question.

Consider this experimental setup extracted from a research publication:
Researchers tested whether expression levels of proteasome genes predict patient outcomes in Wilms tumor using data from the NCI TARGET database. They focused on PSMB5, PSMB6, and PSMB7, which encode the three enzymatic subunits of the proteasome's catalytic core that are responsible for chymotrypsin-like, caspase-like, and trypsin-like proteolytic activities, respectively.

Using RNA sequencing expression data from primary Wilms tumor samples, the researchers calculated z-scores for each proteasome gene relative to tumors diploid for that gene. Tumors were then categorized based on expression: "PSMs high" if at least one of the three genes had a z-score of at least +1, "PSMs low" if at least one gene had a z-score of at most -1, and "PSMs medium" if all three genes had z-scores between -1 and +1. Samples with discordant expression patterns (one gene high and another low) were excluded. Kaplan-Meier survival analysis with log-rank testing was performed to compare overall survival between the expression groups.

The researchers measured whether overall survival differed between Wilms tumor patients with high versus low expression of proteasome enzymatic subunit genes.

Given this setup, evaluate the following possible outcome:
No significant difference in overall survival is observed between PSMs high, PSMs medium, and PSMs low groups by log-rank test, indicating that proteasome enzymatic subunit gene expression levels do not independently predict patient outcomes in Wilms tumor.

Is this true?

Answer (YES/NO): NO